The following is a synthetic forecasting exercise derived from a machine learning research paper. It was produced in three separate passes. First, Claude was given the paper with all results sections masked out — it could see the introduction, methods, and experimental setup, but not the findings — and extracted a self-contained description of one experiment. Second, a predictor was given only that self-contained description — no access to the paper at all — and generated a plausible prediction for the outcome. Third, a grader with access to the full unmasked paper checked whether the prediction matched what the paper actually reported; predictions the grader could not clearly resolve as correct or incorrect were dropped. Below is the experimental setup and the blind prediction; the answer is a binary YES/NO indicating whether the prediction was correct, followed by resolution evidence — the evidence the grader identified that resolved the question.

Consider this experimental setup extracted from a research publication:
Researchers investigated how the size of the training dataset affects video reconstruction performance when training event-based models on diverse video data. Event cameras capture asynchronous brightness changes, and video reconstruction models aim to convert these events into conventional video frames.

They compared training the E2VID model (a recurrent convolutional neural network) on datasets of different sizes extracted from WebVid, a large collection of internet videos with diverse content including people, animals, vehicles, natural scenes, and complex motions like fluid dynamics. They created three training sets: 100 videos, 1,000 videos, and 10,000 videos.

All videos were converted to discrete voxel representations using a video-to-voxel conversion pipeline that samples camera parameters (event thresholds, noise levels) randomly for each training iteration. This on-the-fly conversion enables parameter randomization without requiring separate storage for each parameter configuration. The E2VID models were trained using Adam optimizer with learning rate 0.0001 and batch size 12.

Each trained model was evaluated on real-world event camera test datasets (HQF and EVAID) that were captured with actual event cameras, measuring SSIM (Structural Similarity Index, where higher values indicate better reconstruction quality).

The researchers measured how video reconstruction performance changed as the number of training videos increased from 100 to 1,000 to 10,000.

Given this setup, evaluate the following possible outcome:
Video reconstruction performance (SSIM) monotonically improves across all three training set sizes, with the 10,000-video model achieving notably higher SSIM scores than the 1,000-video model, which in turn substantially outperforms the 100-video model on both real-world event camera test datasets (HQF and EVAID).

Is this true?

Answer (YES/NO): YES